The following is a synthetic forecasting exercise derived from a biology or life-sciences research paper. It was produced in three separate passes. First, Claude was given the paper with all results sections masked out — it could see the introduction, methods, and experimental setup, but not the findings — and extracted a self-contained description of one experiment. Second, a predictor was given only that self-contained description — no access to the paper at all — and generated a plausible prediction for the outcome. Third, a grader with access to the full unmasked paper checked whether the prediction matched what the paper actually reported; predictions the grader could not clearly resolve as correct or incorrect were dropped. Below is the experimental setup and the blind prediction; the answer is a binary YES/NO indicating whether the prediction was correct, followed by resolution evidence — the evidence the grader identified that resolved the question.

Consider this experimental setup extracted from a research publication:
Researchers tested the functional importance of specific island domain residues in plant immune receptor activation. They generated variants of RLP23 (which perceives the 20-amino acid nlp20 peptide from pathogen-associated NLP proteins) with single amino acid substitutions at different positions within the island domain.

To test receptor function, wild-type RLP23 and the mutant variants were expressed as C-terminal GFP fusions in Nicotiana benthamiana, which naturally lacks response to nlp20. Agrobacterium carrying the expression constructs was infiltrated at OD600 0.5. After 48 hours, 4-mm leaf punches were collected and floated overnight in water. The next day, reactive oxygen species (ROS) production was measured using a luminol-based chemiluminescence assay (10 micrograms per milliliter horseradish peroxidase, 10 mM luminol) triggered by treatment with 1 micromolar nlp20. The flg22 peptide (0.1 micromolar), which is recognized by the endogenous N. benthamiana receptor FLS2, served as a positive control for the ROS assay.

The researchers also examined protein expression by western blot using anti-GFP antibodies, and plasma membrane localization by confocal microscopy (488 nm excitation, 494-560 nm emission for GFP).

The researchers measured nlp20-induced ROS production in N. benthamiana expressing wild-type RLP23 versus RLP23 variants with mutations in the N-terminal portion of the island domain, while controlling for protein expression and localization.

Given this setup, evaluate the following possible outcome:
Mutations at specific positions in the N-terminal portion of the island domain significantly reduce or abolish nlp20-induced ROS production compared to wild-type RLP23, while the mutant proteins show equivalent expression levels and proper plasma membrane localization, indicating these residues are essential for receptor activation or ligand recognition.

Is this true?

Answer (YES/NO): YES